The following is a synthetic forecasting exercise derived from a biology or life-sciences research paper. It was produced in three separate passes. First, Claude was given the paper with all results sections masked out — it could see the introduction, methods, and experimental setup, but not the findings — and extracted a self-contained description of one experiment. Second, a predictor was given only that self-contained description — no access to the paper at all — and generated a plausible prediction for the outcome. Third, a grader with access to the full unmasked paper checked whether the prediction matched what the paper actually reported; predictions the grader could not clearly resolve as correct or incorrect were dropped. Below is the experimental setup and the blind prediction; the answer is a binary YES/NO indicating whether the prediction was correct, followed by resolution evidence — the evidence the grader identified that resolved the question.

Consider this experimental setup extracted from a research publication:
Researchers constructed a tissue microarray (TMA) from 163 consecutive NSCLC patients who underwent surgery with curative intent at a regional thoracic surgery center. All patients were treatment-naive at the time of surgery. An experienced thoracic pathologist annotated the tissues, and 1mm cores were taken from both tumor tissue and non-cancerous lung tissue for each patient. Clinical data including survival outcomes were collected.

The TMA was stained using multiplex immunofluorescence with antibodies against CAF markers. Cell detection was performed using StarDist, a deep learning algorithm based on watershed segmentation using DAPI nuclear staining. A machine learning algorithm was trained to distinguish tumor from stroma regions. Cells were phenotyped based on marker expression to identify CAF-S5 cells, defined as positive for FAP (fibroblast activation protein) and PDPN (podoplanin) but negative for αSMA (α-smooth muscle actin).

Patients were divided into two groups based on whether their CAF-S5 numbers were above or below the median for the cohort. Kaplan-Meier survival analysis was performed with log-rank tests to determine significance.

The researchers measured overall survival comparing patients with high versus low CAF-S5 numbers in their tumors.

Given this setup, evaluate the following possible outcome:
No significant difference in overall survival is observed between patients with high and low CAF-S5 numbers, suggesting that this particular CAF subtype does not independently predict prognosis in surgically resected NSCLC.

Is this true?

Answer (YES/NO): NO